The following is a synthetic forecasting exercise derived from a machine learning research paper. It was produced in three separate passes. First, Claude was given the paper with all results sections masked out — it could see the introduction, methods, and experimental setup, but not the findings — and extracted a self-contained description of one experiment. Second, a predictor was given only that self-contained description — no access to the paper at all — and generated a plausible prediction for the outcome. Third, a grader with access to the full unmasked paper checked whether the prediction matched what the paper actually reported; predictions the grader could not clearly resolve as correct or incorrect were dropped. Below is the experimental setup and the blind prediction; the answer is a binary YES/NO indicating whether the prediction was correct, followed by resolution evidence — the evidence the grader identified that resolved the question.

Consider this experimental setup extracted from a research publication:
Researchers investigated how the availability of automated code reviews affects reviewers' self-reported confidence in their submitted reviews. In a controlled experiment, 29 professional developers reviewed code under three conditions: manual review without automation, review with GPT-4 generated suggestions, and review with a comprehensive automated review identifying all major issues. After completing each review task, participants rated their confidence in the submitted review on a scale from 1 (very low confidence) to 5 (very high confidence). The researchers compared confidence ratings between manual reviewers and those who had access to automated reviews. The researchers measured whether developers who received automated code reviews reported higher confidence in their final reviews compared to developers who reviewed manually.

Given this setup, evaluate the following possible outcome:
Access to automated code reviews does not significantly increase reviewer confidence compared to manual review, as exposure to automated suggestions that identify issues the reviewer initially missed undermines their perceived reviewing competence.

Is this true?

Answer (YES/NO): YES